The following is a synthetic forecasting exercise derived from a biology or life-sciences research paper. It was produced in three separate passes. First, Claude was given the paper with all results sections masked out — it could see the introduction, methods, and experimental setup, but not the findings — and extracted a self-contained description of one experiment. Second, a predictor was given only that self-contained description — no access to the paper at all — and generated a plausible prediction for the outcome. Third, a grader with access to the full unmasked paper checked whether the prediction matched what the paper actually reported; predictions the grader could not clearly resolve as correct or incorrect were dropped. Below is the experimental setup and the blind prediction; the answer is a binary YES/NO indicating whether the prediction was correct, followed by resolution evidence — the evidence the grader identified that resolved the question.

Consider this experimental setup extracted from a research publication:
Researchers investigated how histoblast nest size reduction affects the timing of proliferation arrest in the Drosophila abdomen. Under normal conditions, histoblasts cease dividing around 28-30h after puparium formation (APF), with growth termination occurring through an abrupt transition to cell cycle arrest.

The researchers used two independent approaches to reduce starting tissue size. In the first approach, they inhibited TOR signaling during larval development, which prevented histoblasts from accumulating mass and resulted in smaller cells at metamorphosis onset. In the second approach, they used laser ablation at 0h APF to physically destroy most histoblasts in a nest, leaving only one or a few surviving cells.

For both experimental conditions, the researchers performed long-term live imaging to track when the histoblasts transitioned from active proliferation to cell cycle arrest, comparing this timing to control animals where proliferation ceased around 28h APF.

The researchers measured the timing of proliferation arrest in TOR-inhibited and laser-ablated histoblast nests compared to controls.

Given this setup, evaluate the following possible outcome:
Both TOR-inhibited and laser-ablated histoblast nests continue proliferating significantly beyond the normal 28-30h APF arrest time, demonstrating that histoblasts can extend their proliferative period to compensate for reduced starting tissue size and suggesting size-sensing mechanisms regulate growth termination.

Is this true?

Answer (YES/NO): YES